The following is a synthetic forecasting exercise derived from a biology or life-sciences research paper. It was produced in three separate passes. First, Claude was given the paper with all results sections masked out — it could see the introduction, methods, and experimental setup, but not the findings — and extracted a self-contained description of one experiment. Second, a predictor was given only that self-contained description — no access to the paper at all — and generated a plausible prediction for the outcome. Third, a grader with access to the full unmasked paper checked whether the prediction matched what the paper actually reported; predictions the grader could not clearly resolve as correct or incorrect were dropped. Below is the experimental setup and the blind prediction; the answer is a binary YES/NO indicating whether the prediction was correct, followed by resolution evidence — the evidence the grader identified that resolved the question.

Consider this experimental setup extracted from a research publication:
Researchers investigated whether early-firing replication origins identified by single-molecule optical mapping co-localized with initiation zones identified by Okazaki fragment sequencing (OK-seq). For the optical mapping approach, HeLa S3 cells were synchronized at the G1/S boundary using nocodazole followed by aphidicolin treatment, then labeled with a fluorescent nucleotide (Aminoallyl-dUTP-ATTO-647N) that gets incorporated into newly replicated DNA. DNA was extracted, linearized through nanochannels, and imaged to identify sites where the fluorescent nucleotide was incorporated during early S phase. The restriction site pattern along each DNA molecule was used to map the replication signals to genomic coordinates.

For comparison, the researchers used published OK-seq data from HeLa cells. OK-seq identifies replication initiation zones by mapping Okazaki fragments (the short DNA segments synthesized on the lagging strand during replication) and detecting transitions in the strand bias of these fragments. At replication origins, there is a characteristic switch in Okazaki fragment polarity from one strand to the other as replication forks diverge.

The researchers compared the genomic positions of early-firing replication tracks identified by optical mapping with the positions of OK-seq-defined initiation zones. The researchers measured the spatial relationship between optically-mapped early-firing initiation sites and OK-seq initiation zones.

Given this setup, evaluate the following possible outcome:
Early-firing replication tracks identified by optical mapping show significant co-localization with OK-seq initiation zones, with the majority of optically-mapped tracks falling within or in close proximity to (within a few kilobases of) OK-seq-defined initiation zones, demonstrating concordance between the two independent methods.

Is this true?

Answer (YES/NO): YES